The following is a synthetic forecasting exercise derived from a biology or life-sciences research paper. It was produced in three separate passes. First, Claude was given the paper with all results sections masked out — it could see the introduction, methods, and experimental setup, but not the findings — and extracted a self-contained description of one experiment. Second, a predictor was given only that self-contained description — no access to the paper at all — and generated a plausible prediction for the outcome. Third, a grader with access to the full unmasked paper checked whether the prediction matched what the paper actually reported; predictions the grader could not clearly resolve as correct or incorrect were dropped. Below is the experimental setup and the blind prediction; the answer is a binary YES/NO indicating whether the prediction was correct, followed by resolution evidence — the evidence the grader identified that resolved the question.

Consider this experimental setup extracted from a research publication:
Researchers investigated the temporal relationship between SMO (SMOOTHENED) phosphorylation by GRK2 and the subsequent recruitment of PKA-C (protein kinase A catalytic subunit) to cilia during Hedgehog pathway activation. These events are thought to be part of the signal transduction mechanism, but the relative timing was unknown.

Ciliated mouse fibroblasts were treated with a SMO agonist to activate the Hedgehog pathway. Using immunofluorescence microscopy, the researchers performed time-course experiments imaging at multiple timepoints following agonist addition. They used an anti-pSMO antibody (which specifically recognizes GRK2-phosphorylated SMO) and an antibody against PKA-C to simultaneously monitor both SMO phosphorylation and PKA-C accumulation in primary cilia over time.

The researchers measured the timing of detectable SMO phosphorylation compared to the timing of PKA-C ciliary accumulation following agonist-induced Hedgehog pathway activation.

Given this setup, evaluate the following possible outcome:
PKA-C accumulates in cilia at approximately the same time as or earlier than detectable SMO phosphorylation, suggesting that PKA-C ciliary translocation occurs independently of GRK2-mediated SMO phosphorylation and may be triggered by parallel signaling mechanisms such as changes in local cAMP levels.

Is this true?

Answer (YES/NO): NO